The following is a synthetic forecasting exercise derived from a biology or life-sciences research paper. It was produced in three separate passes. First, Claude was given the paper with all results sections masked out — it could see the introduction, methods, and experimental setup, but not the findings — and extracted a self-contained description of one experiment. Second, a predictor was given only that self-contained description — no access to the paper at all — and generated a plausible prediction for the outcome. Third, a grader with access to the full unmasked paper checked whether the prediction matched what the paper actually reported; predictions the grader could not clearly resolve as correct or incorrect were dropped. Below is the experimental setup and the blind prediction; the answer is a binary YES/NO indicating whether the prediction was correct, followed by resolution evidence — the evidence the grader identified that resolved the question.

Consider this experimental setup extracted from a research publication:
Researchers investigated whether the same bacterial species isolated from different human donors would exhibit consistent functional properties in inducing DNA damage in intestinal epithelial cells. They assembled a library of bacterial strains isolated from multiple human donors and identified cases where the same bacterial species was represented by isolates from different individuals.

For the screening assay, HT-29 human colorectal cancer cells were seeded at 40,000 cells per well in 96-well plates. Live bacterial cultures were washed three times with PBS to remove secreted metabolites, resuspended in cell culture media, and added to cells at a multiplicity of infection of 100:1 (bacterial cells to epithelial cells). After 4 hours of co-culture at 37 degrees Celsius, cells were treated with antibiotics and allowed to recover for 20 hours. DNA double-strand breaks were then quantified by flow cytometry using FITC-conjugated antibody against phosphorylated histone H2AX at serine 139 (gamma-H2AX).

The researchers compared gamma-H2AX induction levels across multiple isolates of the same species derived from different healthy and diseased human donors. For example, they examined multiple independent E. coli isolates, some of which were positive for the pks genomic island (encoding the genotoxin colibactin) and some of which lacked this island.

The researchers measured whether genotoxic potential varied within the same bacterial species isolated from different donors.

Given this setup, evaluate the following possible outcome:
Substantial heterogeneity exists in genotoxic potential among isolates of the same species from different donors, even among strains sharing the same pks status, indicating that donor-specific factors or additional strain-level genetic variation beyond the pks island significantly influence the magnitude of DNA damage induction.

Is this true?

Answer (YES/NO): YES